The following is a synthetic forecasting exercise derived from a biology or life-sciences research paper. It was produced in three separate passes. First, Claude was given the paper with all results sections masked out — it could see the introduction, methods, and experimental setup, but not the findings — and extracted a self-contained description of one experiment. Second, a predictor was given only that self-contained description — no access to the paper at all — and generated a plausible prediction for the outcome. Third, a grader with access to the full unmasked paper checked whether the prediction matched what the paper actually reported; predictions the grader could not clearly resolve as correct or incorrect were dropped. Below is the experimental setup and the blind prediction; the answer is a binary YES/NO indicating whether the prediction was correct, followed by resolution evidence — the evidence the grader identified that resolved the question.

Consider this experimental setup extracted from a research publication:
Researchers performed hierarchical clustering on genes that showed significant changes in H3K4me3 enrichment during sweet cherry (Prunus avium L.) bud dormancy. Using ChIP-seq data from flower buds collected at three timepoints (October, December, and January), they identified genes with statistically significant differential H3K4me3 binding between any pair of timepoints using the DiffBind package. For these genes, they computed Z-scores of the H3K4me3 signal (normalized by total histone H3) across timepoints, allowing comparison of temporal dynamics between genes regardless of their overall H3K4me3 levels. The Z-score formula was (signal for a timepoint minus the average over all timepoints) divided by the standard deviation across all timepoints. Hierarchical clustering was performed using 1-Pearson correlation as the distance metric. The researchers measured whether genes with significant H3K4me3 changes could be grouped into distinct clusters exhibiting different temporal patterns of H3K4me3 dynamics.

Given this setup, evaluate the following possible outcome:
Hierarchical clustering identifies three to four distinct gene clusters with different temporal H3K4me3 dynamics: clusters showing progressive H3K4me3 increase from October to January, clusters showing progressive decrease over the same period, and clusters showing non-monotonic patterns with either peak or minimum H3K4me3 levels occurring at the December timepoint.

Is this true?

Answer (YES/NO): NO